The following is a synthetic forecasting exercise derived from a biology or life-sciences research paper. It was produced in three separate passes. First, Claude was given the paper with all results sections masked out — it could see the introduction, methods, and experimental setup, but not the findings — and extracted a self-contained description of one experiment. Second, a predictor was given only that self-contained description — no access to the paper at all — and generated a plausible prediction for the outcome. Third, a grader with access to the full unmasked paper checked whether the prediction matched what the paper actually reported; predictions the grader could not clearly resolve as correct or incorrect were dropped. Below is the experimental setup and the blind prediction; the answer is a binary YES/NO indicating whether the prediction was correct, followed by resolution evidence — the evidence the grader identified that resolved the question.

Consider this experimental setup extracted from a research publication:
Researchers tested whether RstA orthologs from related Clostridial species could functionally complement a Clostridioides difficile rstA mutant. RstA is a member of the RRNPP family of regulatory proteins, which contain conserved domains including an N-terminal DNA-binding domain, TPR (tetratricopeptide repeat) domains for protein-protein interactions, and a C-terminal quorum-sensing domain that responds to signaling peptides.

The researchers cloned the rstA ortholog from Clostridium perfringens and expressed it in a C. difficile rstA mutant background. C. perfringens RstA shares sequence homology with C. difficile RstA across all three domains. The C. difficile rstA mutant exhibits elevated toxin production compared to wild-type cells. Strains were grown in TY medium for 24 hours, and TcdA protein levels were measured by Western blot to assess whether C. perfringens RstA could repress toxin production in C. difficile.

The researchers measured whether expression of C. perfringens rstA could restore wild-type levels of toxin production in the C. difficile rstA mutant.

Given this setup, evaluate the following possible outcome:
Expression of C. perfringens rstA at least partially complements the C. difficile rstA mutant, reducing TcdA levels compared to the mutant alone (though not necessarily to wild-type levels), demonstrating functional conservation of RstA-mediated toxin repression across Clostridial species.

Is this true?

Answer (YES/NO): NO